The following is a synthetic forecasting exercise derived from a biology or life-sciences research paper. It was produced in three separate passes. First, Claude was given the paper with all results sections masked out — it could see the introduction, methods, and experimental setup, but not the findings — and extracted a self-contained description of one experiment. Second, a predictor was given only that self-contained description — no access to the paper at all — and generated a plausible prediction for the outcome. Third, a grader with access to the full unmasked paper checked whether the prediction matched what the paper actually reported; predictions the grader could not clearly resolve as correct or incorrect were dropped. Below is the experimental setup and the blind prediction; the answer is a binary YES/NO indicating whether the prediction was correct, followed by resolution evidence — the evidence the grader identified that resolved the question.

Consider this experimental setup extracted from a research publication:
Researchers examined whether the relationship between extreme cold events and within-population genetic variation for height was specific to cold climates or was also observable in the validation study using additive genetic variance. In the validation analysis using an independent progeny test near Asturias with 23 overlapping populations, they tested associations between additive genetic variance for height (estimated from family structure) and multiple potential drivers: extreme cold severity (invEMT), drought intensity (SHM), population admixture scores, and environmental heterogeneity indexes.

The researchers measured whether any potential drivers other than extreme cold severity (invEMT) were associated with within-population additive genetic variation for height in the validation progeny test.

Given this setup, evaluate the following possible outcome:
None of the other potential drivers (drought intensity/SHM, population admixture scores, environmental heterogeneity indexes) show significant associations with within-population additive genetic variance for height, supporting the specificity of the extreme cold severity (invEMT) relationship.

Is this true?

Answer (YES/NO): YES